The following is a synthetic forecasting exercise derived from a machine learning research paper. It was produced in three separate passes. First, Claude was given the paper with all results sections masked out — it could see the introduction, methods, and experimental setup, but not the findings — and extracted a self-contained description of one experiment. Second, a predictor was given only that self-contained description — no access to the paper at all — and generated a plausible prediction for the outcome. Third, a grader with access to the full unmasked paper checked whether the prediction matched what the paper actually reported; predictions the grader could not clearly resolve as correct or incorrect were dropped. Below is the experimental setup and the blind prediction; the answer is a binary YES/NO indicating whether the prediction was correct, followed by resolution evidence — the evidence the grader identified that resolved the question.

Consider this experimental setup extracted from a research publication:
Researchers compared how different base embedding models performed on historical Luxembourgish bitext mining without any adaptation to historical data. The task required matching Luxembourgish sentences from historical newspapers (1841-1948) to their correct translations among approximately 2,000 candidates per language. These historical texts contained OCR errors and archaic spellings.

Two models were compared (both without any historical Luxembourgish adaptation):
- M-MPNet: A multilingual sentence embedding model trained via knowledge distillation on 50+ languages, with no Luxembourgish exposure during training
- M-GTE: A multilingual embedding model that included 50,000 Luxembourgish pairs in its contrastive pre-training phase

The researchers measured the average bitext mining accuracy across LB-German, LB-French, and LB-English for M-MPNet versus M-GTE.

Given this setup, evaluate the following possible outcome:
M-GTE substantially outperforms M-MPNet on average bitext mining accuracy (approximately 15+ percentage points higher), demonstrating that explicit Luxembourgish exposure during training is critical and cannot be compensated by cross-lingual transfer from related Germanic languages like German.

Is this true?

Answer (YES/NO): YES